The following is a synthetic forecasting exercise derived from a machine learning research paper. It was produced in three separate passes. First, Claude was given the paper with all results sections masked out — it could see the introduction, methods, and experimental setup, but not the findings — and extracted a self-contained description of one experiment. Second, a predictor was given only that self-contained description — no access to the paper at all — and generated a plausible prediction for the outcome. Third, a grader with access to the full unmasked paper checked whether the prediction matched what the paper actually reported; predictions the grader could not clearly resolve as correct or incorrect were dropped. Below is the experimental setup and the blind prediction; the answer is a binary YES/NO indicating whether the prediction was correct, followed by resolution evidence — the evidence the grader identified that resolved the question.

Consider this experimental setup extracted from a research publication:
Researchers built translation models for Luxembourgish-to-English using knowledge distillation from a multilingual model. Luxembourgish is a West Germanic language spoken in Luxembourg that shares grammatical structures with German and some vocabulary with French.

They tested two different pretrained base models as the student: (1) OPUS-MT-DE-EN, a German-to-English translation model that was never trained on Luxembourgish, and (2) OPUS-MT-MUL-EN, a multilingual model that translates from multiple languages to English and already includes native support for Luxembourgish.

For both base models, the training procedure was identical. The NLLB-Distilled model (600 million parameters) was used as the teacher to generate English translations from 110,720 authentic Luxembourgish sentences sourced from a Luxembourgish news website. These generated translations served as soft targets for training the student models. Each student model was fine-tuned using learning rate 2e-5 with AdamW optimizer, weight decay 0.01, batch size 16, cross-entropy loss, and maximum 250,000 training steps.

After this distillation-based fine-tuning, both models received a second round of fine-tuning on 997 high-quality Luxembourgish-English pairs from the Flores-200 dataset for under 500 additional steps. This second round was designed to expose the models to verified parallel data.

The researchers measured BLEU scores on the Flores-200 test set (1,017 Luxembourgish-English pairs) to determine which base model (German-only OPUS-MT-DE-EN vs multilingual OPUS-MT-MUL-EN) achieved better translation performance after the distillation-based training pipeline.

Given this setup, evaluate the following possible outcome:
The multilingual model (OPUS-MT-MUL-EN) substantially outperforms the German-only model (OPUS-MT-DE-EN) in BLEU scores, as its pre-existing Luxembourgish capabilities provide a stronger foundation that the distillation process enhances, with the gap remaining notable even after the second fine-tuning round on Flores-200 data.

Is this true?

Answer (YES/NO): NO